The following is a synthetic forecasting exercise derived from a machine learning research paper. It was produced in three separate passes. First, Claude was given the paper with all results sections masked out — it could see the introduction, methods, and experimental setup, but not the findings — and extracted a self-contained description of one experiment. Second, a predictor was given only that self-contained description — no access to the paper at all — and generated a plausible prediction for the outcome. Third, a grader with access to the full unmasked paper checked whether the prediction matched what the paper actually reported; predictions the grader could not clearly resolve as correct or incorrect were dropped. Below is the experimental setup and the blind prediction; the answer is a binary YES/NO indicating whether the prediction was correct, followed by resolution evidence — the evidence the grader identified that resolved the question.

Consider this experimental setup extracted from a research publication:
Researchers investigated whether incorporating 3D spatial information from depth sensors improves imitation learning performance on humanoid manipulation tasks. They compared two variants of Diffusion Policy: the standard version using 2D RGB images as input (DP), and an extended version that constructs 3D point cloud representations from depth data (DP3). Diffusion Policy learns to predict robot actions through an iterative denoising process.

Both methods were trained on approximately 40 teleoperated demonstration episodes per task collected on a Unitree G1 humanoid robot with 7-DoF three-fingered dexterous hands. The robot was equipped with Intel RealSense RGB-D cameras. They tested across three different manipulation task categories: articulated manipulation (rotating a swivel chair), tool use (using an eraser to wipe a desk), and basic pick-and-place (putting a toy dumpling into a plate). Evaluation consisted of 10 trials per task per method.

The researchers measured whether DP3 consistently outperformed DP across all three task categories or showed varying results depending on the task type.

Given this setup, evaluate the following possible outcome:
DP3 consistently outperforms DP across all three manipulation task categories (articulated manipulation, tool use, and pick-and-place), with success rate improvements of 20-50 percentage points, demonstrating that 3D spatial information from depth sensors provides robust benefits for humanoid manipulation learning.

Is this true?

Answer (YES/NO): NO